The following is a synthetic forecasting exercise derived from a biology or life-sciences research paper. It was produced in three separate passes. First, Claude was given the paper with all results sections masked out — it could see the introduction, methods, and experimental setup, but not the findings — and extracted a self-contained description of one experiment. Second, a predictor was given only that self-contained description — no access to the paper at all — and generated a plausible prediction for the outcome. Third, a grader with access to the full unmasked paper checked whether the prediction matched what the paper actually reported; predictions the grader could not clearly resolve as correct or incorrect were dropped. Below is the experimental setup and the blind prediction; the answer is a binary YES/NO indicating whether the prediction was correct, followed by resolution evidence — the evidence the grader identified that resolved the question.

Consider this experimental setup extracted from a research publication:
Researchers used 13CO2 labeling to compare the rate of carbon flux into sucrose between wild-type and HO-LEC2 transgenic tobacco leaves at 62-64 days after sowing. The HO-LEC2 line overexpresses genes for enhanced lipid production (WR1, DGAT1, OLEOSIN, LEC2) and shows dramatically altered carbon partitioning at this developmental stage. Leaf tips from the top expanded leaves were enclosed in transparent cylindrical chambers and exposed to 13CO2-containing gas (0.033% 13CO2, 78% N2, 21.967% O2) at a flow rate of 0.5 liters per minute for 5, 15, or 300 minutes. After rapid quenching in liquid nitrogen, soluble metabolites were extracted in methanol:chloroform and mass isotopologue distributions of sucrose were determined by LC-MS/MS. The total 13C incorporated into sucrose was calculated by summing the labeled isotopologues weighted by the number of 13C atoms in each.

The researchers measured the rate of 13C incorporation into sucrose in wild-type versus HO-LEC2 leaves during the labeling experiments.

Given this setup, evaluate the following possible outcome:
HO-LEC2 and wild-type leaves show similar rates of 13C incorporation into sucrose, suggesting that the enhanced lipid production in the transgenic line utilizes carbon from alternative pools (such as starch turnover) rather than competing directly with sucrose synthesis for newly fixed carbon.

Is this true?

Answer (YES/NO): NO